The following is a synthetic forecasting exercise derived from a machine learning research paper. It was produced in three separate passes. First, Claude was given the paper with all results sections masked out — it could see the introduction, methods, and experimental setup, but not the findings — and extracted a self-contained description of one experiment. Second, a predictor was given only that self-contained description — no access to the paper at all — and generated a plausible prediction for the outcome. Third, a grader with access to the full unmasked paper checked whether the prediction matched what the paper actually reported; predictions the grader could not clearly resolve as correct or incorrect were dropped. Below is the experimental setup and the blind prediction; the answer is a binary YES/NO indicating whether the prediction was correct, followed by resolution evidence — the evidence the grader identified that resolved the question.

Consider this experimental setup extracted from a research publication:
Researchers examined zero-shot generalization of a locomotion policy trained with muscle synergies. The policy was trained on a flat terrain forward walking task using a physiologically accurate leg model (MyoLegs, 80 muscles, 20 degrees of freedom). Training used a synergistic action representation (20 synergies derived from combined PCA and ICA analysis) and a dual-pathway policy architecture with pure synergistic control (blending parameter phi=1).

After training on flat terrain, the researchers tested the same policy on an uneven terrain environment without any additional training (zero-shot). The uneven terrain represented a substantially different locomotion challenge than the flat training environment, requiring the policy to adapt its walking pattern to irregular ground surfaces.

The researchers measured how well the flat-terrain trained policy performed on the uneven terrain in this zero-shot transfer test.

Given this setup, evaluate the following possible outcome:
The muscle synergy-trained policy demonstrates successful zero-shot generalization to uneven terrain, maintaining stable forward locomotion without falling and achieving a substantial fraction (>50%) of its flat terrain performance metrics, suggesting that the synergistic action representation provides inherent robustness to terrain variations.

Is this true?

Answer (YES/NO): NO